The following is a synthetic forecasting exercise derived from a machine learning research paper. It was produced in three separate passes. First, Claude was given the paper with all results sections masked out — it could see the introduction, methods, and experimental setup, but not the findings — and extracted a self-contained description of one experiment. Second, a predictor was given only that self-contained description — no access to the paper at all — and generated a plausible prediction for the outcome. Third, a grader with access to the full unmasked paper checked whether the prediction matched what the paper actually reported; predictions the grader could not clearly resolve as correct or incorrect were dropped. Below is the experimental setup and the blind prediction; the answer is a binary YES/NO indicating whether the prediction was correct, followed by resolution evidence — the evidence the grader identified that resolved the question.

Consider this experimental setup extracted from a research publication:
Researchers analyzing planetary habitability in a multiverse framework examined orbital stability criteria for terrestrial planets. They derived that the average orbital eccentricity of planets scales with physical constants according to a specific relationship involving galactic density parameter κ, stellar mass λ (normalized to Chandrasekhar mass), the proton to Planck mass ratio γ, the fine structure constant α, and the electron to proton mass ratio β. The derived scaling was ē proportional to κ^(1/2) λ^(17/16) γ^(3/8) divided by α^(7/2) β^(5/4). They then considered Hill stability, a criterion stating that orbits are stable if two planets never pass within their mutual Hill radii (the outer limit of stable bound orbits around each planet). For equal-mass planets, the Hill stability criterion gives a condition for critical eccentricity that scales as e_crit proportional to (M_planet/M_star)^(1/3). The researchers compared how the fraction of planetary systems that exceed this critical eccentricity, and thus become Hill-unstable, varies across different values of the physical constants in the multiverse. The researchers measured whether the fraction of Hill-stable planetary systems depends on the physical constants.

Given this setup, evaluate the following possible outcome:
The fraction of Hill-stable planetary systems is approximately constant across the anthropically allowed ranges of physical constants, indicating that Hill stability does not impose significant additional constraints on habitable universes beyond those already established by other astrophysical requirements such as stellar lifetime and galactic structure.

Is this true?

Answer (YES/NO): YES